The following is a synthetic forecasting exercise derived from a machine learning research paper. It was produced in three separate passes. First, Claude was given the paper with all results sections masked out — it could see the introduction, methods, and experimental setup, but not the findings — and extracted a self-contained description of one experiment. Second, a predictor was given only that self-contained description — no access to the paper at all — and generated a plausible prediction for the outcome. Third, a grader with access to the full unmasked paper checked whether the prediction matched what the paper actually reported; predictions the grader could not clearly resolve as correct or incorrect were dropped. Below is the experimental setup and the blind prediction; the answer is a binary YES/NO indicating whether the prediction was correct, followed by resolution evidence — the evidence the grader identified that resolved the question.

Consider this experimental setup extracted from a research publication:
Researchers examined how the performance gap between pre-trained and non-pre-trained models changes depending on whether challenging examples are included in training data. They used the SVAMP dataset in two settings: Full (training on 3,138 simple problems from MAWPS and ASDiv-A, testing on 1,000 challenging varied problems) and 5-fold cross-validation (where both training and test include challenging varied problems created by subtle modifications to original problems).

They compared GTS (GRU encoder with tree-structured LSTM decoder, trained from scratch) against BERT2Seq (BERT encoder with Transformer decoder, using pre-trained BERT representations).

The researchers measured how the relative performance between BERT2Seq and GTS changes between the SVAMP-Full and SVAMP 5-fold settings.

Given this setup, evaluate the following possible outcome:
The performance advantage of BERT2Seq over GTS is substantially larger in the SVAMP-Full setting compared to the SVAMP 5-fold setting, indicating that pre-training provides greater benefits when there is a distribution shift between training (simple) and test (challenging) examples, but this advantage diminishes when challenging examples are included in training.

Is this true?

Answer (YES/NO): NO